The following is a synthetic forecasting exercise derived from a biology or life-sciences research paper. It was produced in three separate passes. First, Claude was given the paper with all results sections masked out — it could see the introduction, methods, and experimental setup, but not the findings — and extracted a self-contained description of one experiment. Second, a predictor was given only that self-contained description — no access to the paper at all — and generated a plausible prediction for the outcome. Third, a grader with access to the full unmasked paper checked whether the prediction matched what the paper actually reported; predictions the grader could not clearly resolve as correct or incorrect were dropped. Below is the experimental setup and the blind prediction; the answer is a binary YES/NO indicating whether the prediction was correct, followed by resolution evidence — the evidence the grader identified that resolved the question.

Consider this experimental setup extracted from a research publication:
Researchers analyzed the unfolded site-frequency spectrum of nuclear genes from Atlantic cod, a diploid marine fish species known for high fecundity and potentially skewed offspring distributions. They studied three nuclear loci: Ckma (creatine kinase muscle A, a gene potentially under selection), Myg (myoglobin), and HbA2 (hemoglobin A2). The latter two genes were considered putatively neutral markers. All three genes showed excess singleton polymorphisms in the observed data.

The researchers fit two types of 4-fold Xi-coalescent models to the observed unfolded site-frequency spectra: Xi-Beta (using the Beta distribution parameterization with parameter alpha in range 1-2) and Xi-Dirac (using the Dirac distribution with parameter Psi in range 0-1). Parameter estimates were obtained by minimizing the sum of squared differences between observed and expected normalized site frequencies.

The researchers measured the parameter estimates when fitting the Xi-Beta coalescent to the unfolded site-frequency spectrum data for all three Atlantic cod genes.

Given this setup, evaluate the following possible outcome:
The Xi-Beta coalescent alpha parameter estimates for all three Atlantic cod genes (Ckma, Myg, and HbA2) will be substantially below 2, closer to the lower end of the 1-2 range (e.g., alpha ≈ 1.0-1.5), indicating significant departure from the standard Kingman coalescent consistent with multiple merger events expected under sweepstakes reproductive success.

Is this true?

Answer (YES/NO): YES